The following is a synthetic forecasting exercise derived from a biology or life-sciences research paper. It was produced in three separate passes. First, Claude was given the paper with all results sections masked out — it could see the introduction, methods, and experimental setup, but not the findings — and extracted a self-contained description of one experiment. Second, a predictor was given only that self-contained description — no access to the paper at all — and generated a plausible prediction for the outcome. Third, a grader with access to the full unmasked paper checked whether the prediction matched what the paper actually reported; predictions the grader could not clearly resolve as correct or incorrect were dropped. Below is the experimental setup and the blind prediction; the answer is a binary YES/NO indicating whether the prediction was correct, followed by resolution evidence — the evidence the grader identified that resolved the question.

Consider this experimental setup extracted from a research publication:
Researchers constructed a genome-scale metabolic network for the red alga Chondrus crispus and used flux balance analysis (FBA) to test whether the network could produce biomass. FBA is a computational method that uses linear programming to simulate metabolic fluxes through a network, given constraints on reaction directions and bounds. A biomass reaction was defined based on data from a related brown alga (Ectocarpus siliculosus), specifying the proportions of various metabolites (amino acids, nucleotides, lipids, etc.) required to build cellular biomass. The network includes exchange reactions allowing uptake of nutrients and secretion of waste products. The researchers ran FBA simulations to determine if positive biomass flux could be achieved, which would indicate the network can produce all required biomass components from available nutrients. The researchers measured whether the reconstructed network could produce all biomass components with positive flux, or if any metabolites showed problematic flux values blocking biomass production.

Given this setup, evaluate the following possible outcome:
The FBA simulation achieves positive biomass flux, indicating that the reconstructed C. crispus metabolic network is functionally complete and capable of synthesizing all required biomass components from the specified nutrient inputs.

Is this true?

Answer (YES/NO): NO